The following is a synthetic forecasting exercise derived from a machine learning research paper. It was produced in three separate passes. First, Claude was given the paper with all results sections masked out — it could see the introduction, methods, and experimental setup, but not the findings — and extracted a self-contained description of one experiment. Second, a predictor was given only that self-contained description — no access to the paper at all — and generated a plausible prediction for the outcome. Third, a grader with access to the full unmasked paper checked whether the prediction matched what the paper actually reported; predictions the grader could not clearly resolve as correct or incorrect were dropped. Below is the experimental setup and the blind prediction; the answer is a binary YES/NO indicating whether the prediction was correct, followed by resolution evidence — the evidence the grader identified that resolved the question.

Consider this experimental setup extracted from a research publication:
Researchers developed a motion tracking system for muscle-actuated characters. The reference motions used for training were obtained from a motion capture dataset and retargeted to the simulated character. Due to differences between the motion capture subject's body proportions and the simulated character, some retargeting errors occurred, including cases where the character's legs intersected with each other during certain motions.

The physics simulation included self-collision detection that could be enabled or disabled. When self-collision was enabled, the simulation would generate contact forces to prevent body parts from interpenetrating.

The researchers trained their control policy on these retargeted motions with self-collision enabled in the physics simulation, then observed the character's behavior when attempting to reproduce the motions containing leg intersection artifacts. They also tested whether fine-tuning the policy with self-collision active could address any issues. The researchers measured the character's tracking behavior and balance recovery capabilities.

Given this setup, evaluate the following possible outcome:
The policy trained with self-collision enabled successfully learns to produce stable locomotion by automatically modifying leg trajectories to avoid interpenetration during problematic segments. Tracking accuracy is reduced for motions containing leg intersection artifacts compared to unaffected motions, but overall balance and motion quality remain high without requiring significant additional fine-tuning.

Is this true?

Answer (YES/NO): NO